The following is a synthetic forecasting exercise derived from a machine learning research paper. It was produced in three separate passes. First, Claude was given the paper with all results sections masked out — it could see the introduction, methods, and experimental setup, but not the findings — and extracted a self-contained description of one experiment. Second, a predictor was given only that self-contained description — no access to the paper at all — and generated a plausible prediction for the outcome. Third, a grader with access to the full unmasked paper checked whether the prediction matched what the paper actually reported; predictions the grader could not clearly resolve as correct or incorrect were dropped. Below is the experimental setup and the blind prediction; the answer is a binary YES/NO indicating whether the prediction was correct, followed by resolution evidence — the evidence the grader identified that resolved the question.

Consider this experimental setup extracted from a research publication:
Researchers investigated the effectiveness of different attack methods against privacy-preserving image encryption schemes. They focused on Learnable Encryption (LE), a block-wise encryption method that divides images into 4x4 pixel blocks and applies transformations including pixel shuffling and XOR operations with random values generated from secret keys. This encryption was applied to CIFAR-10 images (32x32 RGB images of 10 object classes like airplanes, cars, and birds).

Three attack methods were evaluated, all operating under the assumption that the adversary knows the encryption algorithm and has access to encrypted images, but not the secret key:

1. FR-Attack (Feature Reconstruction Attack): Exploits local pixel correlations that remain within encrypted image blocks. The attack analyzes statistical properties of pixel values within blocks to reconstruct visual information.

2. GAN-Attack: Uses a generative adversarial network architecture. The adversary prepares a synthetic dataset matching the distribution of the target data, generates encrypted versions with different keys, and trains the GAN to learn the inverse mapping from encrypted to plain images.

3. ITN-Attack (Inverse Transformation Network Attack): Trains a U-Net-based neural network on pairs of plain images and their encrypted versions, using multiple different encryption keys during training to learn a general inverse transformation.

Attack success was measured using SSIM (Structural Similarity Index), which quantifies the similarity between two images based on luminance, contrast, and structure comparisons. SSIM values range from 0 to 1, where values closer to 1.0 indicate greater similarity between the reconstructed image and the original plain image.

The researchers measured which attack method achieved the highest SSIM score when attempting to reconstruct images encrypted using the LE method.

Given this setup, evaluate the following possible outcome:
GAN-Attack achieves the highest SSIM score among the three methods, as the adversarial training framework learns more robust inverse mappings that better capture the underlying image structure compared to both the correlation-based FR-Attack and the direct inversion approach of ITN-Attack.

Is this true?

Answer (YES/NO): YES